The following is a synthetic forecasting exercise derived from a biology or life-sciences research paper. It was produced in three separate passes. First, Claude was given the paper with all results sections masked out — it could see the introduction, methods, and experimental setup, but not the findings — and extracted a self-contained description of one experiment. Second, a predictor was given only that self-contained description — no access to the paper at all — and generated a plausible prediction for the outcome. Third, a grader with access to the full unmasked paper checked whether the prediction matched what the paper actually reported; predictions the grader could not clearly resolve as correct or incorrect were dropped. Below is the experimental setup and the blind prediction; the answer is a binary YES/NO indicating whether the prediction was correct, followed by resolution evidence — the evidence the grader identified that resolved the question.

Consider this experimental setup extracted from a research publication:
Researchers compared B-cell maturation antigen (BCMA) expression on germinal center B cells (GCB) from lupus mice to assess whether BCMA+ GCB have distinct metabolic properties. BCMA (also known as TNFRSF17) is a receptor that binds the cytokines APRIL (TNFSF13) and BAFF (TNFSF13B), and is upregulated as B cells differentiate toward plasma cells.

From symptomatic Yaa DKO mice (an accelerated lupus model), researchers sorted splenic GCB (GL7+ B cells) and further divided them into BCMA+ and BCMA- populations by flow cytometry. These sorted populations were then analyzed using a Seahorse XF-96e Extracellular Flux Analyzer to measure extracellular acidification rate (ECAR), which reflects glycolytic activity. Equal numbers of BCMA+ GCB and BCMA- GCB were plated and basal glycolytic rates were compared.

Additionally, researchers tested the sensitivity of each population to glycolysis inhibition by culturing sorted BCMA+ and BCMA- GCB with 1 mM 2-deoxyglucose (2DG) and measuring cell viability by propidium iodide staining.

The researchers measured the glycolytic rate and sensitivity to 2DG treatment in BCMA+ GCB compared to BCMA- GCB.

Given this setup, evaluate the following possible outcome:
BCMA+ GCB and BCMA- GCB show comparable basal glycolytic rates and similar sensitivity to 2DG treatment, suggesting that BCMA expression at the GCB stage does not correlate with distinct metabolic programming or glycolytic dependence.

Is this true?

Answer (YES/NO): NO